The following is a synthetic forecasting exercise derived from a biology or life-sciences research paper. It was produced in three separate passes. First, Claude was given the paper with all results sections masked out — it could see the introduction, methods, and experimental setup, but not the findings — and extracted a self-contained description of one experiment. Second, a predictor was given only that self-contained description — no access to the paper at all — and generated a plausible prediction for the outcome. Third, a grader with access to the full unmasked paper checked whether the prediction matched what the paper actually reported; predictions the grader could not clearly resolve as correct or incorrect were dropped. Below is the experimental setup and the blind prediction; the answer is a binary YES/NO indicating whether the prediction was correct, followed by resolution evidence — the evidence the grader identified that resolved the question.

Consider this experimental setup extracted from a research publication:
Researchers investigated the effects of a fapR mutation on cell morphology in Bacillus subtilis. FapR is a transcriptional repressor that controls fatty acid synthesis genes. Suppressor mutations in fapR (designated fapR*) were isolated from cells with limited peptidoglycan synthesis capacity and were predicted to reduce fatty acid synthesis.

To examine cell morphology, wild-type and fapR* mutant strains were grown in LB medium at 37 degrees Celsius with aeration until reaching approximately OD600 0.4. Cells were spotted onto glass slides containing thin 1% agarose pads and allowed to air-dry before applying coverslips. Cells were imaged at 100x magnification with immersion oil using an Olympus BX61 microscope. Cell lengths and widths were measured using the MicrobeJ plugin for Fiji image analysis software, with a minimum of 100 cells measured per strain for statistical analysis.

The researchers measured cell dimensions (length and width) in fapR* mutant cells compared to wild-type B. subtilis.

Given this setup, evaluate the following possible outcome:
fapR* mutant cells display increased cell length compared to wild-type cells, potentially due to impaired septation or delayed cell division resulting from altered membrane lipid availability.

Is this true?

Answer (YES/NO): NO